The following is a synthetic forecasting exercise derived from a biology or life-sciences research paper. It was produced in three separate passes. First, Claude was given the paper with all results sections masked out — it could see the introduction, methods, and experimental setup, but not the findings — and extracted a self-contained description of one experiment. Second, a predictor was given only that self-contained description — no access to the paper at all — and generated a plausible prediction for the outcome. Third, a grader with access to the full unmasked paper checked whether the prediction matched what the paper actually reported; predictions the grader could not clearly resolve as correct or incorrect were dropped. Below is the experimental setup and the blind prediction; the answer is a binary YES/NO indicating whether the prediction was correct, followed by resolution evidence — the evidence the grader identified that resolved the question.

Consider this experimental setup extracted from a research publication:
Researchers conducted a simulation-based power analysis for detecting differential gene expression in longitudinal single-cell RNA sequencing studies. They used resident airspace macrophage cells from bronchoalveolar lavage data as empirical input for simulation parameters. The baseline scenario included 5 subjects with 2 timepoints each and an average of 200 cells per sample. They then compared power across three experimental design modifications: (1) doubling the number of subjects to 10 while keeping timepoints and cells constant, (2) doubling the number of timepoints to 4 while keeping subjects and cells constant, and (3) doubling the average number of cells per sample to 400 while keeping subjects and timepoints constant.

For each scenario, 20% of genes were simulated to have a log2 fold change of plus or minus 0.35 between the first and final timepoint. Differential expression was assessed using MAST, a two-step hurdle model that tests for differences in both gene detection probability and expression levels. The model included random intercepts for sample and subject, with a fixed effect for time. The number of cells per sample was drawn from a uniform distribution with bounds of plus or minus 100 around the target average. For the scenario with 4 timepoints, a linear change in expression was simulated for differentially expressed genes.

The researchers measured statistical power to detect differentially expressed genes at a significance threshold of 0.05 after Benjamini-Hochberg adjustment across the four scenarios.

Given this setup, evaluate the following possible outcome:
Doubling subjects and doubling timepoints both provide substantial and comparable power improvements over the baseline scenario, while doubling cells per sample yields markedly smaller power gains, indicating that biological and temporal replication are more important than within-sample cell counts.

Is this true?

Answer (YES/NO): NO